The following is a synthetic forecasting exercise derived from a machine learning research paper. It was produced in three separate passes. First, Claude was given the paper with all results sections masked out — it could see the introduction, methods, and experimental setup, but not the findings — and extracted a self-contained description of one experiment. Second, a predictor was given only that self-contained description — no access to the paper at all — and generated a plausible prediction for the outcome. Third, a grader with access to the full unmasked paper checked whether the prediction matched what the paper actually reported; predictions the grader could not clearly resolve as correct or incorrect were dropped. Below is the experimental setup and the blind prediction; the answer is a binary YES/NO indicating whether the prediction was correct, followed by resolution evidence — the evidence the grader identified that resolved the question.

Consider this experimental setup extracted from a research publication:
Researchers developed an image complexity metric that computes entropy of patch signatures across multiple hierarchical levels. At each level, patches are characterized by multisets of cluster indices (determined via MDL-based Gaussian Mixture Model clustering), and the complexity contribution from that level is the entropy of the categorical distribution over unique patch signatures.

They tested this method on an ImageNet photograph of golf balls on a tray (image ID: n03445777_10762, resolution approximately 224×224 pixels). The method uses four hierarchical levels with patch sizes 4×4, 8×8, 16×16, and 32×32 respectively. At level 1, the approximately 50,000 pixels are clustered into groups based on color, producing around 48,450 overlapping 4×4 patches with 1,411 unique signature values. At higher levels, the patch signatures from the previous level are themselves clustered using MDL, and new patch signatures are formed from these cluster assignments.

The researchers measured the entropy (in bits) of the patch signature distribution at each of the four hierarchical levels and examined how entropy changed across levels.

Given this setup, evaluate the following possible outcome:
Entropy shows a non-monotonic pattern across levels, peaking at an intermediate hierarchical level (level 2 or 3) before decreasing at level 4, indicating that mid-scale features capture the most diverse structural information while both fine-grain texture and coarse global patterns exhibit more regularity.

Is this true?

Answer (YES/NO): YES